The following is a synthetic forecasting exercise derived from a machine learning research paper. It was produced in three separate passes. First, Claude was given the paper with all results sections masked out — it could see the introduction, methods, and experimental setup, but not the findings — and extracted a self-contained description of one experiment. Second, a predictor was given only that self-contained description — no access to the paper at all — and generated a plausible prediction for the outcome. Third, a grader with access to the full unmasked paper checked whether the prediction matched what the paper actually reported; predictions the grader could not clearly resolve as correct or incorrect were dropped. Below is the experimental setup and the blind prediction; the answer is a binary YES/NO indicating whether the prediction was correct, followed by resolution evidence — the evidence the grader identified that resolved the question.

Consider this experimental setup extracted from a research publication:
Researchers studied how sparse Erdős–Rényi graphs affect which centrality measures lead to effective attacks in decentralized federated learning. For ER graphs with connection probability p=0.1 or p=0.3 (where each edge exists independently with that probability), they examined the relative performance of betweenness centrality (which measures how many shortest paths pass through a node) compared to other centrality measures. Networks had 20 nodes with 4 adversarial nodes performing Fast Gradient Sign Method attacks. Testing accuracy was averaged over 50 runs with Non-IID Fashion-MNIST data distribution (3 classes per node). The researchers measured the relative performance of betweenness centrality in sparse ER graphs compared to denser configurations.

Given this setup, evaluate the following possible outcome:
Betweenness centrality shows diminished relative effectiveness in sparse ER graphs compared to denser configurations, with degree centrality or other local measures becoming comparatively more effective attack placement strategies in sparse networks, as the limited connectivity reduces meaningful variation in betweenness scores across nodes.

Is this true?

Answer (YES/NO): NO